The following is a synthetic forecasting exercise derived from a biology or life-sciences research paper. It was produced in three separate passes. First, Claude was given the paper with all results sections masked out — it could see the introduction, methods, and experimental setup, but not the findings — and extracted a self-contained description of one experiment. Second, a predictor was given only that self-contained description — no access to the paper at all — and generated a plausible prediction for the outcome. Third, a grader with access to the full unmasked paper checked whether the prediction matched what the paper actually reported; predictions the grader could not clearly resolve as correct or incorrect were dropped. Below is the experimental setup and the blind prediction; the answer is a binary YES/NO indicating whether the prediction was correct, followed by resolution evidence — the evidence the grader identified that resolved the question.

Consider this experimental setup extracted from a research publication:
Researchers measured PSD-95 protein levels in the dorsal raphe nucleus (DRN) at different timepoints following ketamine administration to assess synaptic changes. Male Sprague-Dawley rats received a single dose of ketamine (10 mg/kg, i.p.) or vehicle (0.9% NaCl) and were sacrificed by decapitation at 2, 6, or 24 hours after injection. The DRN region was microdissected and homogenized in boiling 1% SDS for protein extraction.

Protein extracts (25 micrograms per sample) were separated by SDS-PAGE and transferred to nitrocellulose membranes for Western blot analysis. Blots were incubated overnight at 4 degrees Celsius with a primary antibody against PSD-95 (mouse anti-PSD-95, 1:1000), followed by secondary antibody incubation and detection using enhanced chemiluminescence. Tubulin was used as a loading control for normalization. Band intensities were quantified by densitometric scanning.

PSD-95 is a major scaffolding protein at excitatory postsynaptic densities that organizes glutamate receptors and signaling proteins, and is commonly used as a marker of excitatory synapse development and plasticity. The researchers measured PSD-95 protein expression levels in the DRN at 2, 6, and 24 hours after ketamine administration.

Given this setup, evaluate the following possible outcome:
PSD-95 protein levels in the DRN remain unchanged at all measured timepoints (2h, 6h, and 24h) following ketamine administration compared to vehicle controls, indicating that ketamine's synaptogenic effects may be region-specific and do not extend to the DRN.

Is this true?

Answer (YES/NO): NO